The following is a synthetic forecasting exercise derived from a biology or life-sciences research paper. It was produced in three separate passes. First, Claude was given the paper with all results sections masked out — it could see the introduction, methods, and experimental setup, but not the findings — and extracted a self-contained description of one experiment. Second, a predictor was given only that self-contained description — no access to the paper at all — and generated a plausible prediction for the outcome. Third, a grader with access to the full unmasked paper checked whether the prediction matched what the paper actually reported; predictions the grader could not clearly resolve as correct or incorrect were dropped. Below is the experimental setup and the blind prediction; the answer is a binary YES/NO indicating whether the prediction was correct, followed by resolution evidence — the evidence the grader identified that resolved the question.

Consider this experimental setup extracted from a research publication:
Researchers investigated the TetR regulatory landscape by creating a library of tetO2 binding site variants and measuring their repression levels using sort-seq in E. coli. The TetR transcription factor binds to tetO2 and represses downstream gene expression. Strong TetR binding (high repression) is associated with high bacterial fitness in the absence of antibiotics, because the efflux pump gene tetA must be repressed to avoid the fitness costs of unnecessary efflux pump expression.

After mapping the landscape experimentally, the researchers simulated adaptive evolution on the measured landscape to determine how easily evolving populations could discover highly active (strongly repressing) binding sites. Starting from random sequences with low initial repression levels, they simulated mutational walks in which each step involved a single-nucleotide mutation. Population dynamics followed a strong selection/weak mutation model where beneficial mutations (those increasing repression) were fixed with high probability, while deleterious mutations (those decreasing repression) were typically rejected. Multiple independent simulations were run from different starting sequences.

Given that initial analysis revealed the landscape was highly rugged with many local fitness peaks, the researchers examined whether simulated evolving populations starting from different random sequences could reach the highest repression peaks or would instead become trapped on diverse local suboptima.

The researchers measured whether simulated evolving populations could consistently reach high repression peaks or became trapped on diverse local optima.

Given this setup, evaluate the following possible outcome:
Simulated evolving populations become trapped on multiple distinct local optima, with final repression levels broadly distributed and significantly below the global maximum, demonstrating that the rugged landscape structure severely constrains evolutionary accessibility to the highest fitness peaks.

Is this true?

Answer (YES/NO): NO